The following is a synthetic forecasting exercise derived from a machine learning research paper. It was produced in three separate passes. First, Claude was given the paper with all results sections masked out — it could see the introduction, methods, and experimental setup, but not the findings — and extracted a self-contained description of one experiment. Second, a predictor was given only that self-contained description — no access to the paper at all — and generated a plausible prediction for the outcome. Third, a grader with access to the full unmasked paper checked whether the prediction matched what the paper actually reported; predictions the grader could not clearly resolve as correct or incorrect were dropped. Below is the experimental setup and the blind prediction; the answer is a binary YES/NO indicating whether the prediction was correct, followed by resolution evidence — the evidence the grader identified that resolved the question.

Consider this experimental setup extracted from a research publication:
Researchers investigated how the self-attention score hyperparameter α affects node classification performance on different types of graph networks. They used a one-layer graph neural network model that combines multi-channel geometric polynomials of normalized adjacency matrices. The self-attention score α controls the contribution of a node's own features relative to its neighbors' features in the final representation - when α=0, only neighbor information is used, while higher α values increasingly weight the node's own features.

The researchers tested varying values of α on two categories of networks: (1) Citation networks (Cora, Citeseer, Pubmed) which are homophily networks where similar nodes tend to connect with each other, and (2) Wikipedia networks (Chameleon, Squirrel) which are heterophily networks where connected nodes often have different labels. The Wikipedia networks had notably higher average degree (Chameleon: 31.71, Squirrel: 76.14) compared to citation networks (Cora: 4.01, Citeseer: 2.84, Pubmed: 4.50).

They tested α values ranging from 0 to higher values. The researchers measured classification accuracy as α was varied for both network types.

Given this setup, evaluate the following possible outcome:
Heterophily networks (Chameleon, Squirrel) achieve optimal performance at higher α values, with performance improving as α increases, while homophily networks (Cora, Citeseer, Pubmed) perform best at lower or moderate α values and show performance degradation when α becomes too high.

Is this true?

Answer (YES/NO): NO